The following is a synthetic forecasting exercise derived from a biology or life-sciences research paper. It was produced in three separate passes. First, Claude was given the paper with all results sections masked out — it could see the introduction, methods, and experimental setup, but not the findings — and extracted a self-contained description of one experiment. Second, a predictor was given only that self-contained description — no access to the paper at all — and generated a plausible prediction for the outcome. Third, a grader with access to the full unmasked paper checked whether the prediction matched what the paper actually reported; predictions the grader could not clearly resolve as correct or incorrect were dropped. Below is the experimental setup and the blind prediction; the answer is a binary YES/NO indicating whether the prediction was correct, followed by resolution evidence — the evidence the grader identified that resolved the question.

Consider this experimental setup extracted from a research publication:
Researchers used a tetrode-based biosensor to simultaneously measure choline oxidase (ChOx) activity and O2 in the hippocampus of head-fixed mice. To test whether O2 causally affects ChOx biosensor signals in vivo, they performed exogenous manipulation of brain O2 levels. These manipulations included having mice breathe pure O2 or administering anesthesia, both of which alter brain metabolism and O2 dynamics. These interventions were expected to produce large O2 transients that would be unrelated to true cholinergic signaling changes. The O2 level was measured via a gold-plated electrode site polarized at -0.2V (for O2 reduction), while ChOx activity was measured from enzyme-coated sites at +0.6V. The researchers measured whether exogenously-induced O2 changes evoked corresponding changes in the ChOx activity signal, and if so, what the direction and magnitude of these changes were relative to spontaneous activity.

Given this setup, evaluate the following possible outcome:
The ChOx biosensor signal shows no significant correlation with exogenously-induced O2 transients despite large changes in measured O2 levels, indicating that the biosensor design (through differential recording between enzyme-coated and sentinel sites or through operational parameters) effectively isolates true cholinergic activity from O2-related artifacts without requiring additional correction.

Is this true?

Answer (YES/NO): NO